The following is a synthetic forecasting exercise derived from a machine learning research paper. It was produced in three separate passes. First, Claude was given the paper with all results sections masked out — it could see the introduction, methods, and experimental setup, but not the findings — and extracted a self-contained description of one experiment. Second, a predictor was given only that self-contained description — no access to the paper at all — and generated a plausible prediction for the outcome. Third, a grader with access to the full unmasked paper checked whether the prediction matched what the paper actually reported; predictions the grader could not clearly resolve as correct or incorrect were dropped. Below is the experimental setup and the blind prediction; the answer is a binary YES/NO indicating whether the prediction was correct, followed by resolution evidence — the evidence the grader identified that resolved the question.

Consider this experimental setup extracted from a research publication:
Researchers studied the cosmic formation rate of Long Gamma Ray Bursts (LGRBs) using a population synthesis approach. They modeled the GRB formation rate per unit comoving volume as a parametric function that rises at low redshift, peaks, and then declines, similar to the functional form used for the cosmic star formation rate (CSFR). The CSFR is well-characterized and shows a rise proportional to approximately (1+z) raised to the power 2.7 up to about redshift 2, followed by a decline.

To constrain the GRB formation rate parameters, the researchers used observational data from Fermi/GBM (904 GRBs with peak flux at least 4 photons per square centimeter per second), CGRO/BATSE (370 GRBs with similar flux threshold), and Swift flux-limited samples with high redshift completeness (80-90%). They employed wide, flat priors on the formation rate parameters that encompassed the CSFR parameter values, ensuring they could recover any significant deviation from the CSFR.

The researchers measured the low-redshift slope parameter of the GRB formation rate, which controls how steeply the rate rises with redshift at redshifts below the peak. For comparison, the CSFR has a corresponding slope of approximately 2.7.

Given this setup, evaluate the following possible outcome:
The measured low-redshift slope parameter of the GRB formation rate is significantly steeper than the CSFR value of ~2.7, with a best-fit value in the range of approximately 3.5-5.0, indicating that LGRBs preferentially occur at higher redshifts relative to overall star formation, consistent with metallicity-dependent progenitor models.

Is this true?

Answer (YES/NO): NO